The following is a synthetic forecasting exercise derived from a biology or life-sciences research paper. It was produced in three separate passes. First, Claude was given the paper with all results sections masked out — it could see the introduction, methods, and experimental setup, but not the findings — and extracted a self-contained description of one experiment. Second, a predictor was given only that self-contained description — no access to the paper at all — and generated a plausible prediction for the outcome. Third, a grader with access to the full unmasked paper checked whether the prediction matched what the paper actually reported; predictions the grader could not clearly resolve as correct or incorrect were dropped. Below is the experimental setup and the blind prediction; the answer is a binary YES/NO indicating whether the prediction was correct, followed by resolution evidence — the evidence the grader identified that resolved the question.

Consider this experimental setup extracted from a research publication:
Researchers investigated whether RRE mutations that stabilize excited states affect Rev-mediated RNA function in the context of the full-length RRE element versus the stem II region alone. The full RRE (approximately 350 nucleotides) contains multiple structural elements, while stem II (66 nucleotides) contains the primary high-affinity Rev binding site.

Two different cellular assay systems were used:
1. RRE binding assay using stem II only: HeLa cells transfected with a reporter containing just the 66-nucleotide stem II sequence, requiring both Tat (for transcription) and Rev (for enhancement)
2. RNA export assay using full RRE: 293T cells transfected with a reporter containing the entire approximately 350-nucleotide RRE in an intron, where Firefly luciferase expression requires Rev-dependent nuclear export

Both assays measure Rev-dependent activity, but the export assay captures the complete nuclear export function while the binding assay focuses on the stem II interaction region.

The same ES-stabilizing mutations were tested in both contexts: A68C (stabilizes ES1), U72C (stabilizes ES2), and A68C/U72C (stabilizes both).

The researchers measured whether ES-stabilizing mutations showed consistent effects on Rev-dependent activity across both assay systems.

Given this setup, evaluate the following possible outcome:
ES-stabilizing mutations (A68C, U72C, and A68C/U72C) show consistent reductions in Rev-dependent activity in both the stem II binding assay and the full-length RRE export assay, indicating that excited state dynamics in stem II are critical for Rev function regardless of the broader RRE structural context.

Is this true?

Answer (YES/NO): YES